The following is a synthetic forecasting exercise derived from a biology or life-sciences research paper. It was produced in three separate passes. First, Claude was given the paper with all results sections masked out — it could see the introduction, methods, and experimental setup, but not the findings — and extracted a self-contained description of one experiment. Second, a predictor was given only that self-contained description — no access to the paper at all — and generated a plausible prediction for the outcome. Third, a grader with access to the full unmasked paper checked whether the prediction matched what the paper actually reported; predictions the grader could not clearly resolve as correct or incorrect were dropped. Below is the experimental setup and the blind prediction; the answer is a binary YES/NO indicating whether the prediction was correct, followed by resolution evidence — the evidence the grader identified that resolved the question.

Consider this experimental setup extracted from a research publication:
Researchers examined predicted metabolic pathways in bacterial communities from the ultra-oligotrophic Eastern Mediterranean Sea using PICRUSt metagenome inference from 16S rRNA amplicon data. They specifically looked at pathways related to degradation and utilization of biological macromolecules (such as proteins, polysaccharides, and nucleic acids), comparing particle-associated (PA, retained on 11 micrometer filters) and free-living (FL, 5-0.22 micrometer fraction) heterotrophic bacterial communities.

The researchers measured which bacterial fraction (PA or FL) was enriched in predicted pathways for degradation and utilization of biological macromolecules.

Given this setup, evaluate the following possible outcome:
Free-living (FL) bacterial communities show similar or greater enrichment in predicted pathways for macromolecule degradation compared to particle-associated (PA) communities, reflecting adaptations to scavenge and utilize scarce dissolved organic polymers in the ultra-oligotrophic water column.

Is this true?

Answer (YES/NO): NO